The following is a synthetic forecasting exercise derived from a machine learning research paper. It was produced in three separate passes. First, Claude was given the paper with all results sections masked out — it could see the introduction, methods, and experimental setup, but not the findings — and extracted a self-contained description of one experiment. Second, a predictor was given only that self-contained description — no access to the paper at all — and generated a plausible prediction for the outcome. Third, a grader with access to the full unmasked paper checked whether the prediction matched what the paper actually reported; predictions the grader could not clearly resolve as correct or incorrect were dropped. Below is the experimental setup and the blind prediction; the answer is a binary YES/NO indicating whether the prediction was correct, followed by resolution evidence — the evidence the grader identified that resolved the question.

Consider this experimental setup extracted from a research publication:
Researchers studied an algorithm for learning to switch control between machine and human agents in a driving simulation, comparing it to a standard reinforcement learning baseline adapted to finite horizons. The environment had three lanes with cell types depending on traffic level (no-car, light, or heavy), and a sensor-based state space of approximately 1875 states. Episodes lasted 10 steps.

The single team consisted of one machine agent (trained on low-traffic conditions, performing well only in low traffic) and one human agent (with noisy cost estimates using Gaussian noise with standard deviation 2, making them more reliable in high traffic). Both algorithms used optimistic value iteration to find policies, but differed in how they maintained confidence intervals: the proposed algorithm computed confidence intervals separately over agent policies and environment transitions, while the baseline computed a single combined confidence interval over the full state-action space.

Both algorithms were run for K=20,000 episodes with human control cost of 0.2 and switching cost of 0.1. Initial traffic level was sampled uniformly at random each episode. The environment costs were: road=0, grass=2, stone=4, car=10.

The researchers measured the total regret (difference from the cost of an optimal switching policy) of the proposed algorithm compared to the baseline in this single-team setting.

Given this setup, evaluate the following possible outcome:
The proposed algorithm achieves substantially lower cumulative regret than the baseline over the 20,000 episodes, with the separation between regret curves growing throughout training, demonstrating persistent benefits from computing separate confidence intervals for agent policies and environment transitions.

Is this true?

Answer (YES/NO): NO